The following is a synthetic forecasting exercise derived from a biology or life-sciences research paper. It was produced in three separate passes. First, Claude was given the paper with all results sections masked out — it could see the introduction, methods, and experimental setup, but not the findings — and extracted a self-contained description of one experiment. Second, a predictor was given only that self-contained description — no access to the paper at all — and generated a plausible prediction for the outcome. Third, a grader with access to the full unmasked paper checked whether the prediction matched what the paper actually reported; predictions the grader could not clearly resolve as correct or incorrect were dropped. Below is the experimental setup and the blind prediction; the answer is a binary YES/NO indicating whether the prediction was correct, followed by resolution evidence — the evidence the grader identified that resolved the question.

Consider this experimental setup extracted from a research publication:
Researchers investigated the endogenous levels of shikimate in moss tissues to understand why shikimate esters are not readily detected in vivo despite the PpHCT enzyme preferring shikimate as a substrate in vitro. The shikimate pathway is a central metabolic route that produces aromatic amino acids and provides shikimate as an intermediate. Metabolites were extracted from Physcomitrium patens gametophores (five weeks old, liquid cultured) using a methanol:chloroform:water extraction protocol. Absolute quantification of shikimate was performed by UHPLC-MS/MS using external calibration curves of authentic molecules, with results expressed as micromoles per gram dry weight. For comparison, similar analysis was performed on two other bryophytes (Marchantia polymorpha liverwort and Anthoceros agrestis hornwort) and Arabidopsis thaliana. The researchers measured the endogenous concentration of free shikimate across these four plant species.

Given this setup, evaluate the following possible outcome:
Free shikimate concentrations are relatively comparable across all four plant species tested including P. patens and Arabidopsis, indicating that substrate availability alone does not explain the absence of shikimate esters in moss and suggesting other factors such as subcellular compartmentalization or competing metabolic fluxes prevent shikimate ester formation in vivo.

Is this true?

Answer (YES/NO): NO